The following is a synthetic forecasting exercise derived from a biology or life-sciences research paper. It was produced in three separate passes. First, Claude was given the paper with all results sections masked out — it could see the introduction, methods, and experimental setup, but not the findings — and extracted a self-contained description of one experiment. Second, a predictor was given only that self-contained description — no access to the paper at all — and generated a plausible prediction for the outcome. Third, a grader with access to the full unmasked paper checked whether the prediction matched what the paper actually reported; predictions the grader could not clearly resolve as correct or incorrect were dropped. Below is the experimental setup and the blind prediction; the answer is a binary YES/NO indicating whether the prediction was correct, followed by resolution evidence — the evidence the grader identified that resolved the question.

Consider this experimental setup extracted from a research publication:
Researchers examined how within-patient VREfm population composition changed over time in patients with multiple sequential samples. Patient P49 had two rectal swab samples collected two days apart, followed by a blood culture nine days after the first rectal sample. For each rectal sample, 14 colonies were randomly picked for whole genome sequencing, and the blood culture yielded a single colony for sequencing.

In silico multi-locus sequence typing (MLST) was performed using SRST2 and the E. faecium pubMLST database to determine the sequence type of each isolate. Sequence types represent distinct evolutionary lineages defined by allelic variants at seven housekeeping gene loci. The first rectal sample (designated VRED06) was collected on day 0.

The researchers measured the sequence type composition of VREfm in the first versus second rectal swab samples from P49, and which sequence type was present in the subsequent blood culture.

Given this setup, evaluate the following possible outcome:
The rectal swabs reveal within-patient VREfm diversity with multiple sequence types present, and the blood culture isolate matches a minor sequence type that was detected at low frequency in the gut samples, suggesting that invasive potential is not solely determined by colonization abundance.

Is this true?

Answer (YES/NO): NO